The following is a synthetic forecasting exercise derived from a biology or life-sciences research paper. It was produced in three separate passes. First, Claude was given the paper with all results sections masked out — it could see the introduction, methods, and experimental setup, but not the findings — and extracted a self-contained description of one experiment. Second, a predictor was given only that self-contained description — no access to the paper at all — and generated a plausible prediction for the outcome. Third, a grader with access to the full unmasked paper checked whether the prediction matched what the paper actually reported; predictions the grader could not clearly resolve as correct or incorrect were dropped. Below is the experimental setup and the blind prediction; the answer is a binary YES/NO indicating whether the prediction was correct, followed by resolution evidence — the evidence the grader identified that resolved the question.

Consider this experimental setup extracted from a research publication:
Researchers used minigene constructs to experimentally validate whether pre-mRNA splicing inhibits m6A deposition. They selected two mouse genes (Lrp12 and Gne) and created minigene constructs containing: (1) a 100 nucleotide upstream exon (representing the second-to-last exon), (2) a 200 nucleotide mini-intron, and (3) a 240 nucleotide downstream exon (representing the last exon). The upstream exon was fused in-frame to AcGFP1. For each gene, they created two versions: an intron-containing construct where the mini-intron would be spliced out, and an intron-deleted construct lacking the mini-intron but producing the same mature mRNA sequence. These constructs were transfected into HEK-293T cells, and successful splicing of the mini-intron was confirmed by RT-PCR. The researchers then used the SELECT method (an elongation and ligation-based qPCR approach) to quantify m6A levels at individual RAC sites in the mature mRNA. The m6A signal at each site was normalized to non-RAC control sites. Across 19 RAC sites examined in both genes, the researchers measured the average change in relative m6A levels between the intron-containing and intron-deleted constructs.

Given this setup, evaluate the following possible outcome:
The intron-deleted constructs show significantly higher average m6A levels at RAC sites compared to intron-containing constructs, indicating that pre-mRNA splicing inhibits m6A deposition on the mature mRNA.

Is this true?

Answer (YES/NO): YES